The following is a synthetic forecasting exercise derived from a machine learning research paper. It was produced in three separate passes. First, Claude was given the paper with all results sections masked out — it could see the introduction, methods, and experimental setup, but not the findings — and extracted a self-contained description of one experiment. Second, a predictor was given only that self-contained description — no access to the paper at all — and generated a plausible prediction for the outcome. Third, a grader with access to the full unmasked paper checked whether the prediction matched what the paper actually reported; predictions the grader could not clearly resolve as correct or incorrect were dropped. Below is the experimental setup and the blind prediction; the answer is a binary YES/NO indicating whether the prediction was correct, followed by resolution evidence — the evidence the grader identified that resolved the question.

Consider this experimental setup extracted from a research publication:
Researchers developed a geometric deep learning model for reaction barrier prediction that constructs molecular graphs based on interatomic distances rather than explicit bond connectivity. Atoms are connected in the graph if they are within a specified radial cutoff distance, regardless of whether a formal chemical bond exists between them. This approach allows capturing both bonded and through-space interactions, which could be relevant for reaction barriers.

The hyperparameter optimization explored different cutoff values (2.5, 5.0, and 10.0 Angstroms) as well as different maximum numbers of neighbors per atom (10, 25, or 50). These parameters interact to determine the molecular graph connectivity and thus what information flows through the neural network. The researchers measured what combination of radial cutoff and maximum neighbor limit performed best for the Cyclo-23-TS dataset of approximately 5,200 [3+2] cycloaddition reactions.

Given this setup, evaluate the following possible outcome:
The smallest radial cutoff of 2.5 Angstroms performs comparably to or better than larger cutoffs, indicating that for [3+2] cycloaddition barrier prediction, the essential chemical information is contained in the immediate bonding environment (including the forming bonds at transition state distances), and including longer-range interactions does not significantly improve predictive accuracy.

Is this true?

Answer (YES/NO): YES